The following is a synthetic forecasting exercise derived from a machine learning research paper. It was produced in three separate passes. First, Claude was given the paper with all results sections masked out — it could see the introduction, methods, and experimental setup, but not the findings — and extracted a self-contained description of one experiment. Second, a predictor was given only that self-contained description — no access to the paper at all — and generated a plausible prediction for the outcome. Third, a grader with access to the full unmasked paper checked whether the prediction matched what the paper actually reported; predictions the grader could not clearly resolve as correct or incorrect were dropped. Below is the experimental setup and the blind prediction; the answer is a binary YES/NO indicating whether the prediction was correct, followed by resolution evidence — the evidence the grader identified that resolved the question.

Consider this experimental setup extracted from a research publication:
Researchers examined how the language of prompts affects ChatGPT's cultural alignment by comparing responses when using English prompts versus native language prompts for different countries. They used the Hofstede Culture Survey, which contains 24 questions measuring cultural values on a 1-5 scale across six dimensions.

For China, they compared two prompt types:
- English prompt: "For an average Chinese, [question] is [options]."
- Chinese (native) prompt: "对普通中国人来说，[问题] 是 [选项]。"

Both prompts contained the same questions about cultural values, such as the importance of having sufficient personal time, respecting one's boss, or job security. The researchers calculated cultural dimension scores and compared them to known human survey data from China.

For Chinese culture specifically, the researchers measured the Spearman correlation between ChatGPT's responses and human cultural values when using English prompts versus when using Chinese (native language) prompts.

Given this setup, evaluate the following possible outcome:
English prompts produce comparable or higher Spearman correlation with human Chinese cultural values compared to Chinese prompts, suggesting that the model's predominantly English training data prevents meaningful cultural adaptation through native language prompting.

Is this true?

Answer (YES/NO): NO